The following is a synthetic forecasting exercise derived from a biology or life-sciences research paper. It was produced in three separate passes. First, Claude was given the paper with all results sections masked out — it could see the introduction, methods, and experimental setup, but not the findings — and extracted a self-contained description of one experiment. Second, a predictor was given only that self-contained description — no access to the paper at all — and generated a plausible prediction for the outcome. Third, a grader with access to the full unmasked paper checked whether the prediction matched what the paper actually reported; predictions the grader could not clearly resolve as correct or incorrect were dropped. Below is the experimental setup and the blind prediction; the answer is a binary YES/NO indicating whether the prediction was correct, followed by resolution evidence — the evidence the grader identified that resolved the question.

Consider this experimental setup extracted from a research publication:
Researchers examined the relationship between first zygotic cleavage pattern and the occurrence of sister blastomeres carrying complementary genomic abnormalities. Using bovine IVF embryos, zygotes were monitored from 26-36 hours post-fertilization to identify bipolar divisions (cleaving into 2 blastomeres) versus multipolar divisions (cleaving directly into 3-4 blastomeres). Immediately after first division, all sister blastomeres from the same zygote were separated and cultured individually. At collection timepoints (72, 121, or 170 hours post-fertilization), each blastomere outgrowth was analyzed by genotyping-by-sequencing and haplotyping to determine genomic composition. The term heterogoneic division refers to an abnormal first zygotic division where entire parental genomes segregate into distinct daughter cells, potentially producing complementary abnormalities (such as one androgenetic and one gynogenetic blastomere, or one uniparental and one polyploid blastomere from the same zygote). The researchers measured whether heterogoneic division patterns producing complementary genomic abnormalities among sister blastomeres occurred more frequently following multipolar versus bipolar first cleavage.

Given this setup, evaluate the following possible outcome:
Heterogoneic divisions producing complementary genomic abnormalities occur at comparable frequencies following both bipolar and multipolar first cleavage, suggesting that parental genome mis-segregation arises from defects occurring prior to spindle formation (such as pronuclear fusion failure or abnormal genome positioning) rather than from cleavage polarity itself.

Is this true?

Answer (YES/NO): NO